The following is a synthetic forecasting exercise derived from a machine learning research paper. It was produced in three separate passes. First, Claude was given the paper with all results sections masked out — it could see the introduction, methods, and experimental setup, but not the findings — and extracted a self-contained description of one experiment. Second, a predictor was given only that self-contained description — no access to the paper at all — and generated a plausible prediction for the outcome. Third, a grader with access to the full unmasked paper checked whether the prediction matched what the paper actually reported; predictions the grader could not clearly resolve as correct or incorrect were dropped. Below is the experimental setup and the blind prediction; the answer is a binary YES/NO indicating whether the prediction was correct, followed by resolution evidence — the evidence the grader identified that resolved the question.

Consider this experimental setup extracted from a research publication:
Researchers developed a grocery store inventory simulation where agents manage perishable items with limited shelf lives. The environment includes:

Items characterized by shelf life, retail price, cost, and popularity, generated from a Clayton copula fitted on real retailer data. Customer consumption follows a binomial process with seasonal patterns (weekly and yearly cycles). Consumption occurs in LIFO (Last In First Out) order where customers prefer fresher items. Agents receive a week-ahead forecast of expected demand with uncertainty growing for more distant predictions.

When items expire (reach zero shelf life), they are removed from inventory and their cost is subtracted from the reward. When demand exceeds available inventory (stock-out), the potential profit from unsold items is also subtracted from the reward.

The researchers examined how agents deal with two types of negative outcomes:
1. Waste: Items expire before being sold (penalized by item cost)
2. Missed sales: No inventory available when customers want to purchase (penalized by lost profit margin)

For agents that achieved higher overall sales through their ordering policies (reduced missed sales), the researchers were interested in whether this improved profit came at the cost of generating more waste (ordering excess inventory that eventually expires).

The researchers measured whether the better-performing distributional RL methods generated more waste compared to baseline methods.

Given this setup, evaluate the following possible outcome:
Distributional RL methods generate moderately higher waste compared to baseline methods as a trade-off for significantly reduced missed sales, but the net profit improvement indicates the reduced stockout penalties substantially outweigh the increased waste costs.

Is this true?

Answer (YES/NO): NO